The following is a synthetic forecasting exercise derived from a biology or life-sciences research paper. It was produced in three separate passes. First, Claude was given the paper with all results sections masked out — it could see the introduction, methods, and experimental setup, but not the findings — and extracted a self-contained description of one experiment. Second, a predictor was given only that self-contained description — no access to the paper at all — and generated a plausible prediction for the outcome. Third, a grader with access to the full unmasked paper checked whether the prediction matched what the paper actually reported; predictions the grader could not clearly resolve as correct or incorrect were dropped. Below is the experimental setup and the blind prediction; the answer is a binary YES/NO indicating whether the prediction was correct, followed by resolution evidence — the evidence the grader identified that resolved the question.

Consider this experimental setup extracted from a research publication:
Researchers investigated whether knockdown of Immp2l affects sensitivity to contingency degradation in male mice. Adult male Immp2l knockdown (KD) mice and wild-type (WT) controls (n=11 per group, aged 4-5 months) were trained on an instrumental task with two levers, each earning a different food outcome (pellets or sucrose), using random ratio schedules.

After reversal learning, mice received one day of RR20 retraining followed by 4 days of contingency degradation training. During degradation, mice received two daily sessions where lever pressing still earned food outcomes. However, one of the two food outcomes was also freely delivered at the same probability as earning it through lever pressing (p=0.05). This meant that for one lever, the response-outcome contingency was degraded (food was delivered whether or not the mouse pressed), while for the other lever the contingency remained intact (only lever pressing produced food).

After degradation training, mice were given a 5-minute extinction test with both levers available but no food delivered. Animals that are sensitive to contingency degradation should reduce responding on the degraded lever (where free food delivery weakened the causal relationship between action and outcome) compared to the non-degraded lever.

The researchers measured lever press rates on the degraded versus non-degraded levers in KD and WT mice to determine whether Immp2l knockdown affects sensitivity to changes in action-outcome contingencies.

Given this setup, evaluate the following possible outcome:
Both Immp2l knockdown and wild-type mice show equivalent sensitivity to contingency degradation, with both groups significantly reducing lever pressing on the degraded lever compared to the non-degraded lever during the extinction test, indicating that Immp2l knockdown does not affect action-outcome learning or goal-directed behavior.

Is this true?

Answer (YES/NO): YES